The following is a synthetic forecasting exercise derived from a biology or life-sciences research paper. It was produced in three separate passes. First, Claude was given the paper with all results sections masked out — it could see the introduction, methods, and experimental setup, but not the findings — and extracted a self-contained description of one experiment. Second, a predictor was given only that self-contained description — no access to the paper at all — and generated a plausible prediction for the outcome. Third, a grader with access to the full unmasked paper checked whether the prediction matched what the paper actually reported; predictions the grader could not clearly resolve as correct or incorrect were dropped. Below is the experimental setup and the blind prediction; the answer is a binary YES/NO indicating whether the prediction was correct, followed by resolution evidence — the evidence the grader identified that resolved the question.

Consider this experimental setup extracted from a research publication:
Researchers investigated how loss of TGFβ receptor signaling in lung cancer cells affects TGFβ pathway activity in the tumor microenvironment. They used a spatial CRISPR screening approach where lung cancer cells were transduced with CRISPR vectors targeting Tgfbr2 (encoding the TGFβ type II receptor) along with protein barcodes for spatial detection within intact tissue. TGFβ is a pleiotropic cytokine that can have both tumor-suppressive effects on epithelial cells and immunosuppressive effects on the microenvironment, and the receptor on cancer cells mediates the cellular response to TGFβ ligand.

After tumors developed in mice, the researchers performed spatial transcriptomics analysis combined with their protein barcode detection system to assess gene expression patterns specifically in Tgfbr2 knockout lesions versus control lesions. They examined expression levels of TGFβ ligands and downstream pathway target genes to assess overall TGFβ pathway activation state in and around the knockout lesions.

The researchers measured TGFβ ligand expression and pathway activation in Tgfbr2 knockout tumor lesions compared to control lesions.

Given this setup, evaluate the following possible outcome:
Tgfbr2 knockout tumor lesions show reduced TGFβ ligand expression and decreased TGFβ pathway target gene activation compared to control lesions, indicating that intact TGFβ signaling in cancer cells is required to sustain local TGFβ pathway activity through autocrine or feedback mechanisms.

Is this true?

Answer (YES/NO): NO